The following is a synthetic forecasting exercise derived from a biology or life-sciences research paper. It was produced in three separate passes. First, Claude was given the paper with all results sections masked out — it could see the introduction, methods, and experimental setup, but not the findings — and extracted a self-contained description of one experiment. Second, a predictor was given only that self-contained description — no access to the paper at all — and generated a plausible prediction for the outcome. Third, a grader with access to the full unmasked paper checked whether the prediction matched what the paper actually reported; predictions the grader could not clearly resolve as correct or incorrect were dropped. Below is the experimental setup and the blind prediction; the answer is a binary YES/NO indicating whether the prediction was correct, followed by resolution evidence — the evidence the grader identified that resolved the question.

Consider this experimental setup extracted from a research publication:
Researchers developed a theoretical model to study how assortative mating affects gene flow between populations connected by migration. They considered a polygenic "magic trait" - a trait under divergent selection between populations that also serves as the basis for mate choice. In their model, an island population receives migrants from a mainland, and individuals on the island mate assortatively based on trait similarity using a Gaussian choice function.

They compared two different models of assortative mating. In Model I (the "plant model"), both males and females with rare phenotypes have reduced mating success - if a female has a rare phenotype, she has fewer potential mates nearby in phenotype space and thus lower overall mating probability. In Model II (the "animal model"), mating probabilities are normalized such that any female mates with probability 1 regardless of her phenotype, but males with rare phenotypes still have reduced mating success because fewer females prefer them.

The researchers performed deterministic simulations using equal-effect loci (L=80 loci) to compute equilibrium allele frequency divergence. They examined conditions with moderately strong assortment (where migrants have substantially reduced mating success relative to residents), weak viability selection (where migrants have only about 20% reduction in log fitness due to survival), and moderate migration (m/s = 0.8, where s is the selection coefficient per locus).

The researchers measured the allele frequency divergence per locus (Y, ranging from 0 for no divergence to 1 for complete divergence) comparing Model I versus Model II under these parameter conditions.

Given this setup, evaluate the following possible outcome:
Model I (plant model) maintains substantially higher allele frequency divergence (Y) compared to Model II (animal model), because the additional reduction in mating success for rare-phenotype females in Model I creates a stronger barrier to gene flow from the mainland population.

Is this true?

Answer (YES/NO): YES